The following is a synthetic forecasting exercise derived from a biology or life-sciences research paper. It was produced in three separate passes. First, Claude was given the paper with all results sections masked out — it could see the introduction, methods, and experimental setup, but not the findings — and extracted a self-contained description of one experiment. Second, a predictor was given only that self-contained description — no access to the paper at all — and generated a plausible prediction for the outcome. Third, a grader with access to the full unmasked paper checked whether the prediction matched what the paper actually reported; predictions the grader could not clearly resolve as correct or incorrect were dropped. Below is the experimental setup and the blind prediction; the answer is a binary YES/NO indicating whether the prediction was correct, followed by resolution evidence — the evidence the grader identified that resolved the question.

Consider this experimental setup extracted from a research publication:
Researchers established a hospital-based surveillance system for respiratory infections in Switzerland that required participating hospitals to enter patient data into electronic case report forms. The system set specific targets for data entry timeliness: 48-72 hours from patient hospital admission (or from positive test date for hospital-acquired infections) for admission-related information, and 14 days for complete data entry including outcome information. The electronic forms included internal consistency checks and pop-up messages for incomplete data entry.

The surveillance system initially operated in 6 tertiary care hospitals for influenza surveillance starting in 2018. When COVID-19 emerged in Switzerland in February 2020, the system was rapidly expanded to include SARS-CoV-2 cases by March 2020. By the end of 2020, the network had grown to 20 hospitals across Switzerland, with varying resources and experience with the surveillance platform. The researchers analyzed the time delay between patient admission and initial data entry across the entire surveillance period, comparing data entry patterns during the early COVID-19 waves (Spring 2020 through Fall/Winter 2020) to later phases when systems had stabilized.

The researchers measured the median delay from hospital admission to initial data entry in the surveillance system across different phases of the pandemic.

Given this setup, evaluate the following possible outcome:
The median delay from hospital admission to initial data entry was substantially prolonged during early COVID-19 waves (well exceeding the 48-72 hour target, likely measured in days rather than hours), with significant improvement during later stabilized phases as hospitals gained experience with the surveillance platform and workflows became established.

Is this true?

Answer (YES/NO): YES